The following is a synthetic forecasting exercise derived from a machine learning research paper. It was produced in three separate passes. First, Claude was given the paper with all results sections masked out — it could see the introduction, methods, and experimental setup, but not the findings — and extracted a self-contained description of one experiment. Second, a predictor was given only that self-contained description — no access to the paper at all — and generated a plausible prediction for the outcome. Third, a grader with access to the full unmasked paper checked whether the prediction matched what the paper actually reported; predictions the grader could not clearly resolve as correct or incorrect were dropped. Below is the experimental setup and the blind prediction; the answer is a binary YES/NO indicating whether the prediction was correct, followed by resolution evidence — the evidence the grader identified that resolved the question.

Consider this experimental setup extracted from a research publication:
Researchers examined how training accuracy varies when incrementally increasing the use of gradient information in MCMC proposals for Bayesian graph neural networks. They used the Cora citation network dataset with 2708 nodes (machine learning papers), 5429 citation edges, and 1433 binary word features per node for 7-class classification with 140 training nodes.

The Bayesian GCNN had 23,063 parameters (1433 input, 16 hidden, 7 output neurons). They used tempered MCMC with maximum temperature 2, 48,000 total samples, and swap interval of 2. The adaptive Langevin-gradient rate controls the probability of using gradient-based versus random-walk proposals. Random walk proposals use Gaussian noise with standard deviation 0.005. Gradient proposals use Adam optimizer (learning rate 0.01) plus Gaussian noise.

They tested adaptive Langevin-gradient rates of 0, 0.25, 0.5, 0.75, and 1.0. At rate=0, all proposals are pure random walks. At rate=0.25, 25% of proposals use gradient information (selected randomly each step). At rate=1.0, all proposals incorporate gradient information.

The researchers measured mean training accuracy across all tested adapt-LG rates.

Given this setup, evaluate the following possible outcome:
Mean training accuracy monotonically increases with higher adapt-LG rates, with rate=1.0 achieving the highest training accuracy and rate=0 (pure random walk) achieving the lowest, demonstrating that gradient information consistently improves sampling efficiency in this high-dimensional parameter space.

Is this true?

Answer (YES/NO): YES